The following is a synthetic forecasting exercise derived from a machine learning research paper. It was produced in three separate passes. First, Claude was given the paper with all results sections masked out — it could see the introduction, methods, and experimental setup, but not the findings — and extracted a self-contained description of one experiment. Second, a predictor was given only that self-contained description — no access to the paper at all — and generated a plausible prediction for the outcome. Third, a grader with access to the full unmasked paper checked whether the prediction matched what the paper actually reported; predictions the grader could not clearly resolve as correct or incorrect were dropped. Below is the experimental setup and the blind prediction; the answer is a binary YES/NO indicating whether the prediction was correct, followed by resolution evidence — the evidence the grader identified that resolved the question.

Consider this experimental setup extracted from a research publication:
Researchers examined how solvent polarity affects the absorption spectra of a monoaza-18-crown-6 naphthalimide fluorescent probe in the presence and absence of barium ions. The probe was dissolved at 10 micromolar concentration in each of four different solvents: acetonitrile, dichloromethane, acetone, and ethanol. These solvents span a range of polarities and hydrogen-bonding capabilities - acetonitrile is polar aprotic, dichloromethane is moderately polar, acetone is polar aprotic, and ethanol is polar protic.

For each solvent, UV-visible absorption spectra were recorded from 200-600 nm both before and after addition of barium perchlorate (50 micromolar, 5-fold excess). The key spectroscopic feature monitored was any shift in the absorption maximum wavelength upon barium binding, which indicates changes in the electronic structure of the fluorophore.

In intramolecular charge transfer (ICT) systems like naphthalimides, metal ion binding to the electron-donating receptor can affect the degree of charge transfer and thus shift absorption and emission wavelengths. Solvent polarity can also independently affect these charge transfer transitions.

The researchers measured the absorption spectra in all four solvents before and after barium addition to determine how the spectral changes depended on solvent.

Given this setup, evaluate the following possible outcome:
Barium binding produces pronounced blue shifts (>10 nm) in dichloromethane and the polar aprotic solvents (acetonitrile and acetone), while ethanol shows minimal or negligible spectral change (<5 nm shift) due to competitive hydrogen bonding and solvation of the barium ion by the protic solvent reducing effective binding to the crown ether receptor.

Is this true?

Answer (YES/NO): NO